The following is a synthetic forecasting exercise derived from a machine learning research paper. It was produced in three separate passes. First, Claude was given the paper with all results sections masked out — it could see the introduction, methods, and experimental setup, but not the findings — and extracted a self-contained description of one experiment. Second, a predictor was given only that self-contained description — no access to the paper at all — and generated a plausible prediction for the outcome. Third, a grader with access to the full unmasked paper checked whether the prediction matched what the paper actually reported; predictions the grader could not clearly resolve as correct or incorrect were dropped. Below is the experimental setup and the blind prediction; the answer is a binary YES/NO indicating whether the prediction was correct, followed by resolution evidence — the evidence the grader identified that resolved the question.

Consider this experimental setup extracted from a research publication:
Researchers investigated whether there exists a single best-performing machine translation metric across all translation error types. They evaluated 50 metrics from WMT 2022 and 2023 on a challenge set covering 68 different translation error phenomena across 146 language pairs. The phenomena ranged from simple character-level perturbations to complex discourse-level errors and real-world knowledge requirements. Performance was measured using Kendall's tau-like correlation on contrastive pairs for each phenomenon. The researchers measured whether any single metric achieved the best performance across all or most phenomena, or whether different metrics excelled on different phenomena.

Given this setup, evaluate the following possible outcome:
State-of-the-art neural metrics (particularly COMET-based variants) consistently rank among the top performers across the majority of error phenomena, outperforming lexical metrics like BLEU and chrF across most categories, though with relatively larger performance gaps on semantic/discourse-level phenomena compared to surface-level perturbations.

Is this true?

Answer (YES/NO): NO